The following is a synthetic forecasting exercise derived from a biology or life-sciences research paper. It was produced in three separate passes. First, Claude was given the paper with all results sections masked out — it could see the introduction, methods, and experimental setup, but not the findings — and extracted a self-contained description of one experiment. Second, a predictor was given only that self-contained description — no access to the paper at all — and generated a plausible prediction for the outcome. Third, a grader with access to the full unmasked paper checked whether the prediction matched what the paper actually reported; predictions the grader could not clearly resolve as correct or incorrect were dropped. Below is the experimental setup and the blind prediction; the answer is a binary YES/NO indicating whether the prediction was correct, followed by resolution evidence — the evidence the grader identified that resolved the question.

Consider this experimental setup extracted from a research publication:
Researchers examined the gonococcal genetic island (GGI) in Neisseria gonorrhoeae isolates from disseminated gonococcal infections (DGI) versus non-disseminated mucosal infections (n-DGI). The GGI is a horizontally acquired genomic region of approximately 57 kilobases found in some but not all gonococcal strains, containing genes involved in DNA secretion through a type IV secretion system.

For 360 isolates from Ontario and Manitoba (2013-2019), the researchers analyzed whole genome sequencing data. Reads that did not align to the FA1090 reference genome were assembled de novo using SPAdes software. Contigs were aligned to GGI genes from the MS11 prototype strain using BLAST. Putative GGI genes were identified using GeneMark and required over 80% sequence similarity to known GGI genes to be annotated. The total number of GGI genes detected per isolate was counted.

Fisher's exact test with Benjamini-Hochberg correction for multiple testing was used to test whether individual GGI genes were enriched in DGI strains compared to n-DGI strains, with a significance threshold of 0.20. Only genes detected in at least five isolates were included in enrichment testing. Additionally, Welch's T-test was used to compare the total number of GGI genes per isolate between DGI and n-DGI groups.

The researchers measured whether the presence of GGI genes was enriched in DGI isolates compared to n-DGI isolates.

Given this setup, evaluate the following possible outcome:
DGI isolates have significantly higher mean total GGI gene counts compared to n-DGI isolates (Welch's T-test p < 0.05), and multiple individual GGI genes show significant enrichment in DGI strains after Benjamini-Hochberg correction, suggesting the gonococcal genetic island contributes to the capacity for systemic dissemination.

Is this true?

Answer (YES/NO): NO